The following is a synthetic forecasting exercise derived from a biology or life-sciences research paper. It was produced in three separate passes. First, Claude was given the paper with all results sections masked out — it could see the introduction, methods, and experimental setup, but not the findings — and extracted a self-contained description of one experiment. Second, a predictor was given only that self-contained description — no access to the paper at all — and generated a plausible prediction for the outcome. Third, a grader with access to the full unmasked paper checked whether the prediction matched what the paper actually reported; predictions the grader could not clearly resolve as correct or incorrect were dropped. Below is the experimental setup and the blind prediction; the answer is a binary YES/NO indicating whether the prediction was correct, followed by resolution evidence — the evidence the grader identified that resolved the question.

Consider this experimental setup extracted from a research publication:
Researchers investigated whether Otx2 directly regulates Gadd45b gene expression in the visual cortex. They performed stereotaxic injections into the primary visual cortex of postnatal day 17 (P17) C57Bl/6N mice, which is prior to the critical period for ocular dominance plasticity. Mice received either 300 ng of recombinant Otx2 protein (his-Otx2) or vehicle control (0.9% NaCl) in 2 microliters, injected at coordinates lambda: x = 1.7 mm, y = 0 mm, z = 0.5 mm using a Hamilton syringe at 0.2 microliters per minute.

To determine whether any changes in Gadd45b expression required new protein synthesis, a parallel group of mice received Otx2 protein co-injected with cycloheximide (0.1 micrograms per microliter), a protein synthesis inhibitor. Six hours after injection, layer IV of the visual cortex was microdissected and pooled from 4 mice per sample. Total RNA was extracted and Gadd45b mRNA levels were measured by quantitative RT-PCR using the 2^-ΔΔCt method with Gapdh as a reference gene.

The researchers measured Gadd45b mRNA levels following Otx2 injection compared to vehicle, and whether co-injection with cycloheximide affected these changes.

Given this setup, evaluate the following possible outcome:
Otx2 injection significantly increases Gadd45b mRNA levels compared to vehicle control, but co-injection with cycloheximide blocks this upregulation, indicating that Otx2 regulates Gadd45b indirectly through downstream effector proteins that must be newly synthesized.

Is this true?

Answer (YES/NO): NO